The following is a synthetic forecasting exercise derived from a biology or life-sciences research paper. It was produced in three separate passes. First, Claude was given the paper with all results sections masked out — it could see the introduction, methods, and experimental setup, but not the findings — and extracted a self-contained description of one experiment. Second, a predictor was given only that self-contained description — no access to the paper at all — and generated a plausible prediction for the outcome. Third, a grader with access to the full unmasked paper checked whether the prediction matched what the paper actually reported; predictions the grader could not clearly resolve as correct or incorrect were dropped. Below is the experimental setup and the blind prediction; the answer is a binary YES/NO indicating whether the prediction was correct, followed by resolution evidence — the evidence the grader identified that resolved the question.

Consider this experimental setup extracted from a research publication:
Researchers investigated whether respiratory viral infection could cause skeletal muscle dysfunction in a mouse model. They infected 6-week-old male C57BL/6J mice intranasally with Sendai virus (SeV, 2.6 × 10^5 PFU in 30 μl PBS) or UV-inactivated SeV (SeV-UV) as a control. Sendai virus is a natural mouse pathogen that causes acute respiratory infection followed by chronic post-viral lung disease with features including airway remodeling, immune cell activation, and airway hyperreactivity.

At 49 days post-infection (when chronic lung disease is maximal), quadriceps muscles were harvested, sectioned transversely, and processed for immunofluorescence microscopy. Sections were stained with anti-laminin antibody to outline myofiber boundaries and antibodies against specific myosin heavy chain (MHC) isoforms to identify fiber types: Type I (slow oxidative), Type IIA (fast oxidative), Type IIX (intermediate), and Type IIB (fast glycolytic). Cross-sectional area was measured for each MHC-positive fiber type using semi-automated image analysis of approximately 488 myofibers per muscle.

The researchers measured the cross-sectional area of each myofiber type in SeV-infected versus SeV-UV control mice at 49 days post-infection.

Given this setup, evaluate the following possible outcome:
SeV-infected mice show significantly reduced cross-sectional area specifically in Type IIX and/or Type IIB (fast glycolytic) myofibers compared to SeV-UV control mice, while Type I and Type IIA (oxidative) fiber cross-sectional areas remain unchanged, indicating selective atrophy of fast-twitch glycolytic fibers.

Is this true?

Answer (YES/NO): NO